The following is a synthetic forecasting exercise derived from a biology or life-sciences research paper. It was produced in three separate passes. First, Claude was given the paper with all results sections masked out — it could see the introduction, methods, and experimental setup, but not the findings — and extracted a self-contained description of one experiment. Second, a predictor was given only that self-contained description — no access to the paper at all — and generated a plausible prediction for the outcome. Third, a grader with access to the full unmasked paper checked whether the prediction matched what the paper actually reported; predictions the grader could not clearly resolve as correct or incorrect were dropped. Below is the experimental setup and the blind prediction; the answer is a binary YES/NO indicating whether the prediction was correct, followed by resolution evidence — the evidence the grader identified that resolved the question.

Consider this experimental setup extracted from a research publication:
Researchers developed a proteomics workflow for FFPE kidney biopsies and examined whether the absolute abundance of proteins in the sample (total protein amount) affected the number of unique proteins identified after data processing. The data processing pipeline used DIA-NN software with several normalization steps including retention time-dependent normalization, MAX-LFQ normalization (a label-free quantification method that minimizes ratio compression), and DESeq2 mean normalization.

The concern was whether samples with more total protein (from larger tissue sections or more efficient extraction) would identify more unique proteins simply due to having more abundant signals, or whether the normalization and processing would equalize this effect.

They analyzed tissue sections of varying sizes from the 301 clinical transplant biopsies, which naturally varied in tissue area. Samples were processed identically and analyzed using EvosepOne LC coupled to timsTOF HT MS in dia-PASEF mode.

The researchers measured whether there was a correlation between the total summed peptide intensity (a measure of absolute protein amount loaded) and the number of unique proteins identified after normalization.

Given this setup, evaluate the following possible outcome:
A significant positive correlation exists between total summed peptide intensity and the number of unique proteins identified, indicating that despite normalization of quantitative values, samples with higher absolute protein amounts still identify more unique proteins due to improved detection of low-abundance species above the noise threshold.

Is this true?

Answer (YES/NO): YES